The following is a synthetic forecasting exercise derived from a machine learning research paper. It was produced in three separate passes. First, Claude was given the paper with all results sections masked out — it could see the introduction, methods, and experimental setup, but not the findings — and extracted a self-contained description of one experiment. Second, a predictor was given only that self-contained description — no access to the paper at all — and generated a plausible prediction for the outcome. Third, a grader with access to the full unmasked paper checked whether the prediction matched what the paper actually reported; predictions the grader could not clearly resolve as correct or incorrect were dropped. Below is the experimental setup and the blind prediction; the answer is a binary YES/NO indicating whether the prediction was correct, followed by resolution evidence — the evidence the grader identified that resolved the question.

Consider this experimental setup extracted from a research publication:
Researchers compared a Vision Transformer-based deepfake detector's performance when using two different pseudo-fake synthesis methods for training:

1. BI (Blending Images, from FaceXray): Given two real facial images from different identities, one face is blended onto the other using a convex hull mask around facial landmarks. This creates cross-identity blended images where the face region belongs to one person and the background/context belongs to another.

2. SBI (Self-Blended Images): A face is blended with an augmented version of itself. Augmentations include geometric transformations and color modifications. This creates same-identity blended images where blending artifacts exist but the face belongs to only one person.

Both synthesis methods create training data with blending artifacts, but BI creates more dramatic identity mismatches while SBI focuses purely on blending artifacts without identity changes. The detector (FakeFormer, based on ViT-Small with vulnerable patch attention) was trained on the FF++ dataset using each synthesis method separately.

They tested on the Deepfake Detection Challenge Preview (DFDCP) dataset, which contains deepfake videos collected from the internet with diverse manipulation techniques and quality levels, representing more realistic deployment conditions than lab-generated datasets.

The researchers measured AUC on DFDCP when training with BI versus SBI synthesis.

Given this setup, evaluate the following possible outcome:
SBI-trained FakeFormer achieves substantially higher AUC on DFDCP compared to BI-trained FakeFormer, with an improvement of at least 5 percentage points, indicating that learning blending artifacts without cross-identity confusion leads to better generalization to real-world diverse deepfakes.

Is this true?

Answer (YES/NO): YES